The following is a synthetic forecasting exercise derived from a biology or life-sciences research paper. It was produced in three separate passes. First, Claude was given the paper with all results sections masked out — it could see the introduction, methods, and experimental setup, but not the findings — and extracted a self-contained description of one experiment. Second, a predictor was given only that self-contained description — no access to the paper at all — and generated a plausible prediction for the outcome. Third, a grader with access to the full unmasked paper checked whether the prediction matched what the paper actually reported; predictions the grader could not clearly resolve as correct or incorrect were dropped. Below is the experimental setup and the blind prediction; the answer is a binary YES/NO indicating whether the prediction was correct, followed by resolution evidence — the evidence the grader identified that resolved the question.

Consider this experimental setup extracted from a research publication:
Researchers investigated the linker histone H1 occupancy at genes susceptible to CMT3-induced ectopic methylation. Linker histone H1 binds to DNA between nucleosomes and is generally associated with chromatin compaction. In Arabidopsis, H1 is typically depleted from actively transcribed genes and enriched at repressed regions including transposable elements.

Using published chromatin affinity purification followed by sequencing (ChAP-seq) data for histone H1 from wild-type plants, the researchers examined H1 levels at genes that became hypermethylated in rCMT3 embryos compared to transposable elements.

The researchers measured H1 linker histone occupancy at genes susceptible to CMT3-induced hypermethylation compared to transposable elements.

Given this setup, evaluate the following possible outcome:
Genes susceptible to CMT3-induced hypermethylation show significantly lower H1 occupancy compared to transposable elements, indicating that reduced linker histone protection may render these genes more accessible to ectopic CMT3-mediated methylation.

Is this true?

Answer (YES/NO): NO